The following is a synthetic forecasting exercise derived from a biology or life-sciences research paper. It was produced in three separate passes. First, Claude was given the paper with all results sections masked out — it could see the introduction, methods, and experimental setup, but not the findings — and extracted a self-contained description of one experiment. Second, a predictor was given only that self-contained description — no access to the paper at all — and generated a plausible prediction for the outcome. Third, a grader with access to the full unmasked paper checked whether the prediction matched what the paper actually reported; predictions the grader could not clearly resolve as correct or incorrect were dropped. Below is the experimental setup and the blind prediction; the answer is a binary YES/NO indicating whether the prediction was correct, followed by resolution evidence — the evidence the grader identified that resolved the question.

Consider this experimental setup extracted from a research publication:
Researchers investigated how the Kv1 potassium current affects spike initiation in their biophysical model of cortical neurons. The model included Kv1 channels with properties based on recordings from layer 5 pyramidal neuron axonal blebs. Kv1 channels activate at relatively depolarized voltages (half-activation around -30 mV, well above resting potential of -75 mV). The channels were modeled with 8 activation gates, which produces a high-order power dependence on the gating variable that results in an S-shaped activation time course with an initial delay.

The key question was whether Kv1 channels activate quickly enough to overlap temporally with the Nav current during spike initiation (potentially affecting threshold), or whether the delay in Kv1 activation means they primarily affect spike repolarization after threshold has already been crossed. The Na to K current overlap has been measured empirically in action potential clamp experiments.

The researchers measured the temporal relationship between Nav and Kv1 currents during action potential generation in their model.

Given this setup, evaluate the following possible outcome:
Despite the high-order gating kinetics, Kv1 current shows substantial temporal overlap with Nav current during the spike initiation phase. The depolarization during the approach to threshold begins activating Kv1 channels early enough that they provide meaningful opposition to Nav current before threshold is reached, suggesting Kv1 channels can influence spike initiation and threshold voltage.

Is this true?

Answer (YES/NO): NO